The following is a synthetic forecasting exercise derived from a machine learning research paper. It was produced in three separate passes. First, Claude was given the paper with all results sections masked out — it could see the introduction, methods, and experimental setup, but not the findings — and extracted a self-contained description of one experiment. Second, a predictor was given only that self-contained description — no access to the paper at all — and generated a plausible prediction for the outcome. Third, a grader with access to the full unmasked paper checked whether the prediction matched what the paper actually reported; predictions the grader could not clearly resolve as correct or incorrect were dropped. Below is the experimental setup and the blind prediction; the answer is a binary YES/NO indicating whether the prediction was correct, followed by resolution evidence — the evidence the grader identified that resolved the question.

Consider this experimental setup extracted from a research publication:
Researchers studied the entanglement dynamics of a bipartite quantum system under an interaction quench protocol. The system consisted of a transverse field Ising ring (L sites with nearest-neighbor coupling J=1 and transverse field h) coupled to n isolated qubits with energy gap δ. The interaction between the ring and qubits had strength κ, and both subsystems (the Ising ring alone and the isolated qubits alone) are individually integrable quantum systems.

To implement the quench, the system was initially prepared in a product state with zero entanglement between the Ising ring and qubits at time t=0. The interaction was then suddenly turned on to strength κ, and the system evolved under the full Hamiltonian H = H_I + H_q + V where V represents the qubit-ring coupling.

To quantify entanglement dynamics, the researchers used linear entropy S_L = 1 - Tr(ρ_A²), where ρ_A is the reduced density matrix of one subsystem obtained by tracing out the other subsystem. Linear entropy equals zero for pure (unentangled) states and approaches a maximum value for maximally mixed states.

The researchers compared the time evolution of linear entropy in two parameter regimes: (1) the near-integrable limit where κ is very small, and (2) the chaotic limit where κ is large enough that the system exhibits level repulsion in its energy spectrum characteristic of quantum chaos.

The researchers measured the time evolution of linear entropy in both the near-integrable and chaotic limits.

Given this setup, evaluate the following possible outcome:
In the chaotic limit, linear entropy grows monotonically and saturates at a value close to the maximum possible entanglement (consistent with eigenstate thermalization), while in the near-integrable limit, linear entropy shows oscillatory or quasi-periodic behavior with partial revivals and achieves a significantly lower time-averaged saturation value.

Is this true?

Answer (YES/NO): NO